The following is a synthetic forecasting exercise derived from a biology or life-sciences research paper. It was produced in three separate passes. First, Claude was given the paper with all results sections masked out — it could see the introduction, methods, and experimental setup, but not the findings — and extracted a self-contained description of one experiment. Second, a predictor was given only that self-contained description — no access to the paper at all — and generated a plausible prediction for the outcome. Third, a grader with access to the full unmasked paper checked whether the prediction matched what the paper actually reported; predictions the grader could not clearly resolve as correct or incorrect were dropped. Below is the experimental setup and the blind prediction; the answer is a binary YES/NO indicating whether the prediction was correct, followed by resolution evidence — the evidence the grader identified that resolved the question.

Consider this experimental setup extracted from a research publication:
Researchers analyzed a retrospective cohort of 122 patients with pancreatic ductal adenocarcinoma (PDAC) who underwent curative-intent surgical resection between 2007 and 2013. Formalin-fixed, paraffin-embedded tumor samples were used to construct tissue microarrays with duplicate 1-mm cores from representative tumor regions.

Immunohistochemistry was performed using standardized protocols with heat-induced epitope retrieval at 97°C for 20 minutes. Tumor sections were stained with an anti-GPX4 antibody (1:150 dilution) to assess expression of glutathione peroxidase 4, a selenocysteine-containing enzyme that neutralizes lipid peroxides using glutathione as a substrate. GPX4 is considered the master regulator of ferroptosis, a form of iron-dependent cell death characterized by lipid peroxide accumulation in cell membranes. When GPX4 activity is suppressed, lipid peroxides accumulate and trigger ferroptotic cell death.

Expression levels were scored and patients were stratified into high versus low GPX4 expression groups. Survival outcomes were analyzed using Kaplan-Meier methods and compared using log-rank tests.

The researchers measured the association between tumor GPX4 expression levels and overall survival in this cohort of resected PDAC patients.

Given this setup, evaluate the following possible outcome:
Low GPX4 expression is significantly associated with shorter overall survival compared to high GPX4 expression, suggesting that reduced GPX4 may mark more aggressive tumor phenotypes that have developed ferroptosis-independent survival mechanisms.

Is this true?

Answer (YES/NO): NO